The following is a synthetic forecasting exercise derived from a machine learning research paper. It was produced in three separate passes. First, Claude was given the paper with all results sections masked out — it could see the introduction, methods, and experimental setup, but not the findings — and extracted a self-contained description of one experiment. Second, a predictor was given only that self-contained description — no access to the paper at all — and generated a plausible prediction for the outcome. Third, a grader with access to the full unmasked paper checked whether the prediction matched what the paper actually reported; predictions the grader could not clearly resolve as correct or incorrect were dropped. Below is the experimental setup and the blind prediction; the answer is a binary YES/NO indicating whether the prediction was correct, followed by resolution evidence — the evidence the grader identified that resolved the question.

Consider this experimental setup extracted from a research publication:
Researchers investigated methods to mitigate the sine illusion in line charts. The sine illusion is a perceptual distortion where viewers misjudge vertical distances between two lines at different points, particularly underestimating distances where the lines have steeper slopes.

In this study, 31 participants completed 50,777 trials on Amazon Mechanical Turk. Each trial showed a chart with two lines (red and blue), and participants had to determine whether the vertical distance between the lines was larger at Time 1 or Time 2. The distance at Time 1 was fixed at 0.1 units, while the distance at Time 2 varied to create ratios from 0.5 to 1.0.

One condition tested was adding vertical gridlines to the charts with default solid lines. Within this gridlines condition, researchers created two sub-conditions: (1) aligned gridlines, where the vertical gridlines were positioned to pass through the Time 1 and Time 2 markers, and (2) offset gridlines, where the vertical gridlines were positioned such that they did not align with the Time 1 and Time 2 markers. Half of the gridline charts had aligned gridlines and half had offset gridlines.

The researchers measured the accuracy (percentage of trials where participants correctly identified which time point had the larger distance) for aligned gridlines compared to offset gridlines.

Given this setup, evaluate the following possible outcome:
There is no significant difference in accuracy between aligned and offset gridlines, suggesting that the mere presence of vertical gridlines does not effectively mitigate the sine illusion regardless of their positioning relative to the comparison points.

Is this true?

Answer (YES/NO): NO